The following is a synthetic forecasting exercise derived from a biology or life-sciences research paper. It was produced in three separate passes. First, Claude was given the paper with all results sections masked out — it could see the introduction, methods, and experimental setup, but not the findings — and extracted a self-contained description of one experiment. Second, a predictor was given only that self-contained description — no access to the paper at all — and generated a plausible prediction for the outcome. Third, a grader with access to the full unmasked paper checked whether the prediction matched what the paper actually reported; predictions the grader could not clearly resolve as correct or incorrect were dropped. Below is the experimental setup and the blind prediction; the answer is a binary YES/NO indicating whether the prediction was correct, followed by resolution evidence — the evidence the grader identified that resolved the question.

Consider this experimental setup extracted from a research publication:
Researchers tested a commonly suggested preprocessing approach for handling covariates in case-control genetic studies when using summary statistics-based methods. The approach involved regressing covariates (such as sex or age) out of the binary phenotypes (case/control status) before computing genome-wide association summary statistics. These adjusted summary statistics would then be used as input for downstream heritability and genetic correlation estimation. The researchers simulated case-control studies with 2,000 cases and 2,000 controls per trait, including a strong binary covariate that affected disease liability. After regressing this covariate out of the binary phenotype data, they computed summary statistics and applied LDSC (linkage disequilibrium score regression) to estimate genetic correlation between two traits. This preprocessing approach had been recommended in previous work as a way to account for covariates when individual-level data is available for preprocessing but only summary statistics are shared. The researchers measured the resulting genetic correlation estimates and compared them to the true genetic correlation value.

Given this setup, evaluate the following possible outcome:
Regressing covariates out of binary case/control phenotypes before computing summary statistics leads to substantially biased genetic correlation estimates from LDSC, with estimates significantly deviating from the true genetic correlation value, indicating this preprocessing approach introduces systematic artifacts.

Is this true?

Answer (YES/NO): YES